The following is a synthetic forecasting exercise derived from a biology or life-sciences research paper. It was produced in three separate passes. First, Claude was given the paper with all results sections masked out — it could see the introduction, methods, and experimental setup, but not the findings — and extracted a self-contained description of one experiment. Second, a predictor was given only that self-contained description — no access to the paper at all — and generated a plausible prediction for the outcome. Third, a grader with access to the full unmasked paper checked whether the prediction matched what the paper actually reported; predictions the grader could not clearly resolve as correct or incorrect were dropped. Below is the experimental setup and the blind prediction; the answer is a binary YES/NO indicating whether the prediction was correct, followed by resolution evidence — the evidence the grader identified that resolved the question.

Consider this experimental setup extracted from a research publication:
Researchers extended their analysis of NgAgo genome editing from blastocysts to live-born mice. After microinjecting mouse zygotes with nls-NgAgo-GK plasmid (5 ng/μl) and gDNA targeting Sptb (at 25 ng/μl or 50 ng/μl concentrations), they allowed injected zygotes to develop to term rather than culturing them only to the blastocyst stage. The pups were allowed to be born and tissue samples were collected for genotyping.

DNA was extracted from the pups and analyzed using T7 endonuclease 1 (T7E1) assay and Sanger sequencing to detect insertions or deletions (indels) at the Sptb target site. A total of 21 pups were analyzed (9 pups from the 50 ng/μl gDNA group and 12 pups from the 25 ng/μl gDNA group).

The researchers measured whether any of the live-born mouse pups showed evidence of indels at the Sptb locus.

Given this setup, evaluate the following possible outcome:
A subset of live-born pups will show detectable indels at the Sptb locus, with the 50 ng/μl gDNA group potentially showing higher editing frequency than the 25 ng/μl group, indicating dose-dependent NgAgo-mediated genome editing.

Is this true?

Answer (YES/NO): NO